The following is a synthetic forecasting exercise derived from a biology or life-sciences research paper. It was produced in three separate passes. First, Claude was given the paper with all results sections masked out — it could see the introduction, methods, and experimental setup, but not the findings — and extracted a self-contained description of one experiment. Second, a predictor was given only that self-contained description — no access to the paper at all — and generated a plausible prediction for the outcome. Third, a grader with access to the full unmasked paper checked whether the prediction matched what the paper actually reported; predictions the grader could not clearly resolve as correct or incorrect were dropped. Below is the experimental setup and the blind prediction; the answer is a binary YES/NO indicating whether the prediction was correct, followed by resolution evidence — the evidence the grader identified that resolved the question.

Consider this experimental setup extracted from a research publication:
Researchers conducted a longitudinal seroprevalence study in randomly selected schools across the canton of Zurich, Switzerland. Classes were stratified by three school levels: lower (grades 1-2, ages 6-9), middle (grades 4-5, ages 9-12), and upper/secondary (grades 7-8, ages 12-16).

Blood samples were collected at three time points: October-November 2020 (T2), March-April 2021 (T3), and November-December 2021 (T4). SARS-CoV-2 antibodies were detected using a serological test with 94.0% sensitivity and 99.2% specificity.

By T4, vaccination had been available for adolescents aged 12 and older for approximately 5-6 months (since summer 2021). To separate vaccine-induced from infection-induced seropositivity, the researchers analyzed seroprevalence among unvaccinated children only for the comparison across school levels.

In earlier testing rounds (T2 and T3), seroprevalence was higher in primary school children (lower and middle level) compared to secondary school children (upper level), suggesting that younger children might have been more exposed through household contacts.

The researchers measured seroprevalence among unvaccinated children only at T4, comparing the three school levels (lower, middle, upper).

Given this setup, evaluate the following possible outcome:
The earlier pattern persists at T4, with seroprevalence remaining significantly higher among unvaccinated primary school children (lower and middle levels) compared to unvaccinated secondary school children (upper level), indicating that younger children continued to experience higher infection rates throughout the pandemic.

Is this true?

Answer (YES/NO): NO